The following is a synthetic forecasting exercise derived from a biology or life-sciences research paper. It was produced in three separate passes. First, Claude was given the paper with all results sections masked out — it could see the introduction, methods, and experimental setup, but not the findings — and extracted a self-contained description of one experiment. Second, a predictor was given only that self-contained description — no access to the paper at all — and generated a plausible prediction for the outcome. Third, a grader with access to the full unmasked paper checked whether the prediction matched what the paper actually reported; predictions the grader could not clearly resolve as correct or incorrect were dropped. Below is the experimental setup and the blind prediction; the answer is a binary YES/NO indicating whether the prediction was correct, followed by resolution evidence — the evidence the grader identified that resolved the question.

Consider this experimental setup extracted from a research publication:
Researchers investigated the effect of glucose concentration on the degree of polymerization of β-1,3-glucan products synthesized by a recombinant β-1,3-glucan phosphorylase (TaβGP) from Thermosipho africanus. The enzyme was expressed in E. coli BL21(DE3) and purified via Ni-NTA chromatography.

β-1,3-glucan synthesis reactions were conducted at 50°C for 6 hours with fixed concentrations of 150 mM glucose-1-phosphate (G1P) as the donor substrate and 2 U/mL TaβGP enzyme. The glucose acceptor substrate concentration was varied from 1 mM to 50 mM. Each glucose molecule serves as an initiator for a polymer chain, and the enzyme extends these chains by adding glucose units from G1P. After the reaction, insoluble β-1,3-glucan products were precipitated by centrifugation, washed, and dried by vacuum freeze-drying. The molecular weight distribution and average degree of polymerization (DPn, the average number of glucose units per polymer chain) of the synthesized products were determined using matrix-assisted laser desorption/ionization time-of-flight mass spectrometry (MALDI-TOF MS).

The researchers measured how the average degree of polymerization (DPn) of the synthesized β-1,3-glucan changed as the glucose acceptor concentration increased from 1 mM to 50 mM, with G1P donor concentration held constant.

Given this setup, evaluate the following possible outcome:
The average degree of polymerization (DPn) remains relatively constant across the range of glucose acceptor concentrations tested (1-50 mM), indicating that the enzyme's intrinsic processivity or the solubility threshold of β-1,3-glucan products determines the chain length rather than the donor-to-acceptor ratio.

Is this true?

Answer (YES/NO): NO